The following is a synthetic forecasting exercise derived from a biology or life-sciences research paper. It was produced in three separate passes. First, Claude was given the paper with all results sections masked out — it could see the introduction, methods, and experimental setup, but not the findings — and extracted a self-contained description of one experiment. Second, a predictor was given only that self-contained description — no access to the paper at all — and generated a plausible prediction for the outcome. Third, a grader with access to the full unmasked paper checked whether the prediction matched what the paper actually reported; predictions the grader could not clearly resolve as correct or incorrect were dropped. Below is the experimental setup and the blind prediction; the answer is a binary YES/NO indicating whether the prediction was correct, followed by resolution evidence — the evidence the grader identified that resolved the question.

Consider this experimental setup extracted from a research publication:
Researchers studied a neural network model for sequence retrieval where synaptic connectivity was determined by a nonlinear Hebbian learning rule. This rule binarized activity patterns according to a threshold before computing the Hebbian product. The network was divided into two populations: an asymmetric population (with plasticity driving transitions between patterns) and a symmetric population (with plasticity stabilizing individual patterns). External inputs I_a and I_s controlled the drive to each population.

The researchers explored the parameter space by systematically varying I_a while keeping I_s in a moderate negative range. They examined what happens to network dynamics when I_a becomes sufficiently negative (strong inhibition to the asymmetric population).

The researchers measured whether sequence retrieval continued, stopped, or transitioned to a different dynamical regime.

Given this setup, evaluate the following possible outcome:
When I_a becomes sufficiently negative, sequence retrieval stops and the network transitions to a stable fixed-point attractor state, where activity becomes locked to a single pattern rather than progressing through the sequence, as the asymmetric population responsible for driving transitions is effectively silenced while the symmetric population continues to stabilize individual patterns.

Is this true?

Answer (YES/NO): YES